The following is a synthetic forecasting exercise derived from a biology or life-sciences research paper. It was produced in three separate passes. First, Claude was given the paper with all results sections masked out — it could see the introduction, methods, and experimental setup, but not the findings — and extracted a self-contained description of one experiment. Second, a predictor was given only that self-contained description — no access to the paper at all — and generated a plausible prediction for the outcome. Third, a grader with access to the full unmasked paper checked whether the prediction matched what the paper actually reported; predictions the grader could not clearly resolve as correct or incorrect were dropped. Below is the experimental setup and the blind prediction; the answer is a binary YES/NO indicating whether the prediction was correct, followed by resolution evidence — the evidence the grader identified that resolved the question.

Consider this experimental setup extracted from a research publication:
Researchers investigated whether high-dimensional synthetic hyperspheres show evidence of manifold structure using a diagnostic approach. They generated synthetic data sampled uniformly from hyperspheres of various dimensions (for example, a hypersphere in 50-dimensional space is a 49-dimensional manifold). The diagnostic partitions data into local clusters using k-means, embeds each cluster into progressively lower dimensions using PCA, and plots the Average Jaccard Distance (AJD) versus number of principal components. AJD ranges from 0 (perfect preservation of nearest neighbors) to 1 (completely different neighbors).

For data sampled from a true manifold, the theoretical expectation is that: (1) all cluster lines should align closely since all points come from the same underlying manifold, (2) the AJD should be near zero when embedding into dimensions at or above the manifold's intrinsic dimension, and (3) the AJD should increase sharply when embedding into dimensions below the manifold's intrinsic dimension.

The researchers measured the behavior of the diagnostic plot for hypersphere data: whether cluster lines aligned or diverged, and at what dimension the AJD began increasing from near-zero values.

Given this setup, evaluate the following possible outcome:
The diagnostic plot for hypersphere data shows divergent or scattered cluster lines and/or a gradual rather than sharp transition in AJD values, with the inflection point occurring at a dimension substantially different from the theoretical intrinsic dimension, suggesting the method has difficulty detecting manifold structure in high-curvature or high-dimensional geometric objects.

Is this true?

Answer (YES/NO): NO